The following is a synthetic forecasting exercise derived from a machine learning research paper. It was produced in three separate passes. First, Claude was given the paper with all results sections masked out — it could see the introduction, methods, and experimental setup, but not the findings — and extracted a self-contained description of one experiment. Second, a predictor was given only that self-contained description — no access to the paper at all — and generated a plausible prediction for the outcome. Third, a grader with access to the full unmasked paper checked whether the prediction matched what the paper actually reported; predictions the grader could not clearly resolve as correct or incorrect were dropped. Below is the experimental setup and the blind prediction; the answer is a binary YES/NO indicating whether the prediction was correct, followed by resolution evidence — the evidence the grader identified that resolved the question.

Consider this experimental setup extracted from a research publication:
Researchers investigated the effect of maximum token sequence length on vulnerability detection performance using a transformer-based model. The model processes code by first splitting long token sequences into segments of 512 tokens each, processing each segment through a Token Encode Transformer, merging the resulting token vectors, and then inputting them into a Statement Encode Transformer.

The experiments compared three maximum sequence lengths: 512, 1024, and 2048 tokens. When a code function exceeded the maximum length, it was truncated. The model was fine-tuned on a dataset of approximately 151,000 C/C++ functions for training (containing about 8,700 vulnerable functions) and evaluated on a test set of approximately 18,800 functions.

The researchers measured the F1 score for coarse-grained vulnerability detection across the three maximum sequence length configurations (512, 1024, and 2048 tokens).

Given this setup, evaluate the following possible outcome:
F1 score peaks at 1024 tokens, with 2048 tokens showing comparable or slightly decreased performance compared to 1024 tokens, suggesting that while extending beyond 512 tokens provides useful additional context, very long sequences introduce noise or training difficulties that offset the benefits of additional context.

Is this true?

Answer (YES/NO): NO